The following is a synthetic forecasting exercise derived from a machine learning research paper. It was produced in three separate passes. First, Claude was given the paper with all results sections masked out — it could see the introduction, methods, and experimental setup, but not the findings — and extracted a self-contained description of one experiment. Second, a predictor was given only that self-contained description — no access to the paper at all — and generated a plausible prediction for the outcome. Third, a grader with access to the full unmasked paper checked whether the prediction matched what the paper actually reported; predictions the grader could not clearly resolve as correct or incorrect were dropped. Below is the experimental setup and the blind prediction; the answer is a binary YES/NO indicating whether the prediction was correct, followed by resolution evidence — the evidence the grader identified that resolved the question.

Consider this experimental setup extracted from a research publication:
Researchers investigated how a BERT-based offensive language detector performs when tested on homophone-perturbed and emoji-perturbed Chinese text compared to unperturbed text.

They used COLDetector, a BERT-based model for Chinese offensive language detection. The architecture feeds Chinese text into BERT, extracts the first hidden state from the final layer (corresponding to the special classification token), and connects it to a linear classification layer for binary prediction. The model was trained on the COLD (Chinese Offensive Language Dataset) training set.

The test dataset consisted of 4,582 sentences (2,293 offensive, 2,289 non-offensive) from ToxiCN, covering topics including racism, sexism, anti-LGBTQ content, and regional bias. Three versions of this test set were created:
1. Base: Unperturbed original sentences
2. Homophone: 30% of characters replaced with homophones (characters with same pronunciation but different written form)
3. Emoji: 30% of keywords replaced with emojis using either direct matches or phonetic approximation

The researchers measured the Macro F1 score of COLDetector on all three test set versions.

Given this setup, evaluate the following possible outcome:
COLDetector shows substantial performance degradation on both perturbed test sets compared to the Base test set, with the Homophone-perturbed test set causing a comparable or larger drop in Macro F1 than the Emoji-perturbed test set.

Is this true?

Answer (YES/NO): NO